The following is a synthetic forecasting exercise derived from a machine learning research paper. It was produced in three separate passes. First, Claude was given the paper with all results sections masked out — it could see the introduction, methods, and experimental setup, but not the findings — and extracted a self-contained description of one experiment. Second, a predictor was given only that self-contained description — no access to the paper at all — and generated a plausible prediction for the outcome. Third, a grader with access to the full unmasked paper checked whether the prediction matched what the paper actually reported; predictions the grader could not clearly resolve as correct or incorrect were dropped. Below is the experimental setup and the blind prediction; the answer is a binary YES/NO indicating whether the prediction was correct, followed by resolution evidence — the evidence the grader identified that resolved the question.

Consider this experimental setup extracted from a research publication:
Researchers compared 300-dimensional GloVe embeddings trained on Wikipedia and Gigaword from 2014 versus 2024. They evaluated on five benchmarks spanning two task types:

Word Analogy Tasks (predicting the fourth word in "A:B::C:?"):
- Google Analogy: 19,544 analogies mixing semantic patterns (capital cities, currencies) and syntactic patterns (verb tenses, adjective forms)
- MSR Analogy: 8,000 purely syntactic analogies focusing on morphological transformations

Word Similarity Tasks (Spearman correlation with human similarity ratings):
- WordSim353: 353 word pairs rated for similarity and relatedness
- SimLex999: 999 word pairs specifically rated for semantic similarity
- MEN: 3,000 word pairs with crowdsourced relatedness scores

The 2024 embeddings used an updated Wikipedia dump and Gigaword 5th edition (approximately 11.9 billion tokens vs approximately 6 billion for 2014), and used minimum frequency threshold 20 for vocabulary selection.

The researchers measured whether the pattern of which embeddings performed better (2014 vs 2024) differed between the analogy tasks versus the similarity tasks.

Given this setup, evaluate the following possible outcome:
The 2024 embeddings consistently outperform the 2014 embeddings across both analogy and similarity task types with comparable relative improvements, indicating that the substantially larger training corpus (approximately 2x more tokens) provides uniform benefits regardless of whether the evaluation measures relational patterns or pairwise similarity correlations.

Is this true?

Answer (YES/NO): NO